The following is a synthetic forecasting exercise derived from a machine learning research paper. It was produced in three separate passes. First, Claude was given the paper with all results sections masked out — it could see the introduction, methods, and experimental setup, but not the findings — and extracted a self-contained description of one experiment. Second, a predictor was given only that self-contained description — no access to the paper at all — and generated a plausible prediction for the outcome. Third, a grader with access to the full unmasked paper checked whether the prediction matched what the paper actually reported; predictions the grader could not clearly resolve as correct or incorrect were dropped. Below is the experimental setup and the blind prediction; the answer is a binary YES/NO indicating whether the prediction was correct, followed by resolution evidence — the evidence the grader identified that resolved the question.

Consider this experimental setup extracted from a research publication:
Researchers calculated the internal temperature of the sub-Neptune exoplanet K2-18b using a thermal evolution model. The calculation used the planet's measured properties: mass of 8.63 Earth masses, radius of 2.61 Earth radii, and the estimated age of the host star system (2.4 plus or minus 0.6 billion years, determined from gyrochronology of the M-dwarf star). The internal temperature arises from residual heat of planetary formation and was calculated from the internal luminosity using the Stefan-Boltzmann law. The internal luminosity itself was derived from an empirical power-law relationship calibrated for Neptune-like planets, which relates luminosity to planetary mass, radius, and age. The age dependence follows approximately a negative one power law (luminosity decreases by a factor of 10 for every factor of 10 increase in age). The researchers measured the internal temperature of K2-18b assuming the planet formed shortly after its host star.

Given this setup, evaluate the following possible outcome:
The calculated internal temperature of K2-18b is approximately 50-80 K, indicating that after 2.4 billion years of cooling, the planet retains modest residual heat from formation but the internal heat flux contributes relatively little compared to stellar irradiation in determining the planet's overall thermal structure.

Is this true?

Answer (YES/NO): NO